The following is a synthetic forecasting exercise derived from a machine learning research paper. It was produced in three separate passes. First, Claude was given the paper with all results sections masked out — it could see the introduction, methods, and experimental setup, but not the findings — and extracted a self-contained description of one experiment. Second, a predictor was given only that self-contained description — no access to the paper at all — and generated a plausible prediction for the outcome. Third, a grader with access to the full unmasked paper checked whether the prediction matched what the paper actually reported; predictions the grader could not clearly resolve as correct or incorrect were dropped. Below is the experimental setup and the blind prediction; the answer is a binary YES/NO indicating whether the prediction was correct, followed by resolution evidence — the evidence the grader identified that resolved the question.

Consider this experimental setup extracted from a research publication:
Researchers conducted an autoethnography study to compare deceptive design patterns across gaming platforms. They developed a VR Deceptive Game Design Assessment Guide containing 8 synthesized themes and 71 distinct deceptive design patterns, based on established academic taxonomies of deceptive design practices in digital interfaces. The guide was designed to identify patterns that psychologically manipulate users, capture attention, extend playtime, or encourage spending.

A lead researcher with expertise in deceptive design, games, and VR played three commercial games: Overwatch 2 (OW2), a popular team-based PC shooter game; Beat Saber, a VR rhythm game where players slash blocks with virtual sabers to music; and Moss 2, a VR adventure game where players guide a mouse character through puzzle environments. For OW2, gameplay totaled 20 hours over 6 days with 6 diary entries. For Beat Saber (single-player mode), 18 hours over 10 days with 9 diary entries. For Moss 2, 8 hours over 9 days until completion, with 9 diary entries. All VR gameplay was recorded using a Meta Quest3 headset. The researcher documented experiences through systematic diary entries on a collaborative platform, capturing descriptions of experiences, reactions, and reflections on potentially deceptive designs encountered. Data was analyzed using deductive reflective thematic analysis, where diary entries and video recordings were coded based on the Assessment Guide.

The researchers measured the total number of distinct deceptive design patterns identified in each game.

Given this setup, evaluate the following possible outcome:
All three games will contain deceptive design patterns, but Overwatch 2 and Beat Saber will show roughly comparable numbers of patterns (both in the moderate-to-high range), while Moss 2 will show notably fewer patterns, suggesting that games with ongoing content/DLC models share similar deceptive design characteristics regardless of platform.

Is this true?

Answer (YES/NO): YES